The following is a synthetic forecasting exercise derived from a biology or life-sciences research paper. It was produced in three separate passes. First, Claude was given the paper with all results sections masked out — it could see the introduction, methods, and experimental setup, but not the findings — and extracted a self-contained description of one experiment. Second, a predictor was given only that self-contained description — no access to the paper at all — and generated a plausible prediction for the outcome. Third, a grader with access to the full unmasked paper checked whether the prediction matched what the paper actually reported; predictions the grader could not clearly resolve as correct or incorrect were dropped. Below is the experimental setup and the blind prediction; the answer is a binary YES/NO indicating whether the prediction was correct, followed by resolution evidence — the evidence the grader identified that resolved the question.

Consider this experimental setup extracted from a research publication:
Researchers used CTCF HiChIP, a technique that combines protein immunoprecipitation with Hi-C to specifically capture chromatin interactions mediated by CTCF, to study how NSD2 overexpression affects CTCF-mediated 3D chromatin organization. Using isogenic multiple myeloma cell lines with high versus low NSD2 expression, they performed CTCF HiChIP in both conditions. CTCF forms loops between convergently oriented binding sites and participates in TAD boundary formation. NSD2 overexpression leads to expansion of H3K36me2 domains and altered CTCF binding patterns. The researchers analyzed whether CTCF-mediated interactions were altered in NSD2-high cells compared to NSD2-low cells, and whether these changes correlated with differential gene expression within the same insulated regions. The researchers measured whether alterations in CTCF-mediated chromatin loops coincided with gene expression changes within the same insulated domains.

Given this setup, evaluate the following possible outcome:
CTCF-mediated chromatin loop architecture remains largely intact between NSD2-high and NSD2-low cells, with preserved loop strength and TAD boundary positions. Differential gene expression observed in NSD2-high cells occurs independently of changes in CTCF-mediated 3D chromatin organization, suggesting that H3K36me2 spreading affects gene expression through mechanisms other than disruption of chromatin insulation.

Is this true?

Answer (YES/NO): NO